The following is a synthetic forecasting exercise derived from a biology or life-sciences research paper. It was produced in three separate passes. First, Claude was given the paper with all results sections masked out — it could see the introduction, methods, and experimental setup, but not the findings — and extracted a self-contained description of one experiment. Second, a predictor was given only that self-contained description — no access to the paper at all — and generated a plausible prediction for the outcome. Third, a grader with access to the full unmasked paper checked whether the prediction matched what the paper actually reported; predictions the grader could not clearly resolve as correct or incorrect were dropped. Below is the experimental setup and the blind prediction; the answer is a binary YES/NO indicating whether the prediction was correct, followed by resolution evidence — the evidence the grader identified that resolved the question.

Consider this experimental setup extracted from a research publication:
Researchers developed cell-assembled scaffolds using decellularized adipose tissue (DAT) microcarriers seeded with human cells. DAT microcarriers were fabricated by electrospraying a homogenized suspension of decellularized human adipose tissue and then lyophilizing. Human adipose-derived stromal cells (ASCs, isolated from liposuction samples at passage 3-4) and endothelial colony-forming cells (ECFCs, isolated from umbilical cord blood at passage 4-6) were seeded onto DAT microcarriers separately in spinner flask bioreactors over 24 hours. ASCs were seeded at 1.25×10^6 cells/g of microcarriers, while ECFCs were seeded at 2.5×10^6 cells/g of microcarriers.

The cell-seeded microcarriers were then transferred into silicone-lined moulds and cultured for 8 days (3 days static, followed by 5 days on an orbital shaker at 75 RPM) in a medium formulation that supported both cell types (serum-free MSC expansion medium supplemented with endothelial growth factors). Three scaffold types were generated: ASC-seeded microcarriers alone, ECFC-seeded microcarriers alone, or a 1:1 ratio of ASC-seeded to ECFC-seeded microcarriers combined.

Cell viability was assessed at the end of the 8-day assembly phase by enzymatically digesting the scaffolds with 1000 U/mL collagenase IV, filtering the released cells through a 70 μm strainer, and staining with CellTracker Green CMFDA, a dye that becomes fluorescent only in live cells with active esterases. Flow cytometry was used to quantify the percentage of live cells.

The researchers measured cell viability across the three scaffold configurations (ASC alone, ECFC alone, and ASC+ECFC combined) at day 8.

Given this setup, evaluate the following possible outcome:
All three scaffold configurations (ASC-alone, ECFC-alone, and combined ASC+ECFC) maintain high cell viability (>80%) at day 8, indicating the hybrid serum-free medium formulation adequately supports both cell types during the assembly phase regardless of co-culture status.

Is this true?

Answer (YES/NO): NO